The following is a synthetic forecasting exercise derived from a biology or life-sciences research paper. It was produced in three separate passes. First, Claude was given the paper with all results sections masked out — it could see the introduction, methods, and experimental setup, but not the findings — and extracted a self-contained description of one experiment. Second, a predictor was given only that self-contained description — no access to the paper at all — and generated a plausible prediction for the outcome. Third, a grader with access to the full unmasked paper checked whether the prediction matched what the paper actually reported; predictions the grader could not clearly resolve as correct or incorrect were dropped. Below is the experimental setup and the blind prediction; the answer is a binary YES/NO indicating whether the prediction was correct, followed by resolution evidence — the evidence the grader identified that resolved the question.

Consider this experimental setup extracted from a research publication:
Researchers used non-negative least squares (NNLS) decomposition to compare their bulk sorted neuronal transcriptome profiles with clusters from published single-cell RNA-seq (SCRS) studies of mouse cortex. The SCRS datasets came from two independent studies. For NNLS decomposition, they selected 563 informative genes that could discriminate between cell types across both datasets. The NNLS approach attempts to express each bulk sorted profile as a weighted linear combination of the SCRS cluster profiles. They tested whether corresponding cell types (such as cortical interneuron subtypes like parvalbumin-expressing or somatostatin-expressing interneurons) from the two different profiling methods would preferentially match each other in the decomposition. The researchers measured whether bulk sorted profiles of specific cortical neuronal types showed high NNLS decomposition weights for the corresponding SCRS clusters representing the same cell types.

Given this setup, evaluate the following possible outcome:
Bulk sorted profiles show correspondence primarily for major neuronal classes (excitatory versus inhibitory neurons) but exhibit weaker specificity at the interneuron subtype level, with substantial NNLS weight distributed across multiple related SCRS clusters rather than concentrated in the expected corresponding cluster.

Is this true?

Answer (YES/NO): NO